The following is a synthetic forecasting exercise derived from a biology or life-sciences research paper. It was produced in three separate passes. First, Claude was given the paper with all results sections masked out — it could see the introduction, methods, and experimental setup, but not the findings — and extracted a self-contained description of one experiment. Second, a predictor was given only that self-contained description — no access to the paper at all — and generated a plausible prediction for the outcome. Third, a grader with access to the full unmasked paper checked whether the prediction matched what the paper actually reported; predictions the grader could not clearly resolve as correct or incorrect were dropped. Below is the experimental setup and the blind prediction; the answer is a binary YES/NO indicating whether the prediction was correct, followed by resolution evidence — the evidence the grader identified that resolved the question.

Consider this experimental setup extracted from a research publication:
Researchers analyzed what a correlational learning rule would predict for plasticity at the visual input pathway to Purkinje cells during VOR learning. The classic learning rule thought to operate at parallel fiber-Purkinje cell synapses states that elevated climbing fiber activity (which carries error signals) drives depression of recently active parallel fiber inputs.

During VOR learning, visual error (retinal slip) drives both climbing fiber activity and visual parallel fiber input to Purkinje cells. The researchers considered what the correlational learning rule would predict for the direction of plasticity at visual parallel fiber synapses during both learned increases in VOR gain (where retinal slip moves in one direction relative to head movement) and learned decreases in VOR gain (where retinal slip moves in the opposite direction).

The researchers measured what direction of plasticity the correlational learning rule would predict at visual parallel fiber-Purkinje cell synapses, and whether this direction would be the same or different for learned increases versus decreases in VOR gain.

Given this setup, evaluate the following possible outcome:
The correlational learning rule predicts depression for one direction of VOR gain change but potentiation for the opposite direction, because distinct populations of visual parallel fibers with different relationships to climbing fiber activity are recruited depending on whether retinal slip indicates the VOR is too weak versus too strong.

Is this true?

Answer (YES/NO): NO